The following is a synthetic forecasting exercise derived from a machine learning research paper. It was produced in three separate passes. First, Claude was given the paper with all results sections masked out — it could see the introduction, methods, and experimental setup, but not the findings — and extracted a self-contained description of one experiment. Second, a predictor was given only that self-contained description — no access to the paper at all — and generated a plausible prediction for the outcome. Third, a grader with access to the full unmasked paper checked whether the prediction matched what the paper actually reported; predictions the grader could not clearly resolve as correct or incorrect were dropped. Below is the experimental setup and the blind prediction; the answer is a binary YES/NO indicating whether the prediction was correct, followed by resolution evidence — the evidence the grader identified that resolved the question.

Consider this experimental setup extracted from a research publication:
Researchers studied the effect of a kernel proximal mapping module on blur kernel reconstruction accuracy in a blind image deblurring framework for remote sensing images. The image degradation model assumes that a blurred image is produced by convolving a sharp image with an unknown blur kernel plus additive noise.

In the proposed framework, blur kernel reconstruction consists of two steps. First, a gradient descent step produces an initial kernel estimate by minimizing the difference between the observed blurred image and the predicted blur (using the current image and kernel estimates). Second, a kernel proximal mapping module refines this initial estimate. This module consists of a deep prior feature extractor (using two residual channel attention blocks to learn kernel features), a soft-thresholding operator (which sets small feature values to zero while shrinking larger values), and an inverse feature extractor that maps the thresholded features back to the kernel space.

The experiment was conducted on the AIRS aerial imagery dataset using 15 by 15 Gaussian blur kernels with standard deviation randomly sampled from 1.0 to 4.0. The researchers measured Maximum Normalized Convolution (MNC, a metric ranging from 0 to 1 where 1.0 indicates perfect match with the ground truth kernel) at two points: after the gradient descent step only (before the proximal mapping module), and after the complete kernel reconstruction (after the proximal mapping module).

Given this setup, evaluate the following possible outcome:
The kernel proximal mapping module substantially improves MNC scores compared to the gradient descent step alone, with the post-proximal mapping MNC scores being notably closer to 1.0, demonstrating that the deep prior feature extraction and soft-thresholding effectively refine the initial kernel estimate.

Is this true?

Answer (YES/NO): YES